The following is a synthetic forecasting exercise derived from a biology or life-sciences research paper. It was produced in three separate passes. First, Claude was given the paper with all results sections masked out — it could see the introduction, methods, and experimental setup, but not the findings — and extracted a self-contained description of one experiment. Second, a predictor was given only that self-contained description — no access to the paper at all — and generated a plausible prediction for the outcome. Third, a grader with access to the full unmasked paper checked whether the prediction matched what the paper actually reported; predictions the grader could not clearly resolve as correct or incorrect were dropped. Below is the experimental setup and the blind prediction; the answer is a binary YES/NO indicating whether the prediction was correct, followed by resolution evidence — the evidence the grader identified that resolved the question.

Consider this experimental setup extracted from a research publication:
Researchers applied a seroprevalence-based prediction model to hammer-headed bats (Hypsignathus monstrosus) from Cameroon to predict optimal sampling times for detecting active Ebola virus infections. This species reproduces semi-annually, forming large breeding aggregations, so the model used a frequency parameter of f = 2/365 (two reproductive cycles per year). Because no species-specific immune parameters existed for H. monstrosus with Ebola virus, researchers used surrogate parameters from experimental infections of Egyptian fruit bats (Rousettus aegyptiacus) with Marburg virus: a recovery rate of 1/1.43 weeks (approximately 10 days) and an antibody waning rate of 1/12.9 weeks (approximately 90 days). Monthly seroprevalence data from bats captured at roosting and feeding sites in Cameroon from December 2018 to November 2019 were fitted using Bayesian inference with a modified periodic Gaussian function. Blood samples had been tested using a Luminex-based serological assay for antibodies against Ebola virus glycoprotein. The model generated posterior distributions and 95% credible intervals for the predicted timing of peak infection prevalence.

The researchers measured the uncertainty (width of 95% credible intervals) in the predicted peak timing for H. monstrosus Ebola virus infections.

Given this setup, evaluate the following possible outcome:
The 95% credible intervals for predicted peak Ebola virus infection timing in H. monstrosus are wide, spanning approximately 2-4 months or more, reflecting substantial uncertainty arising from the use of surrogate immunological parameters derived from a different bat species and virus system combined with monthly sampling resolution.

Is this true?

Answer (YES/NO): YES